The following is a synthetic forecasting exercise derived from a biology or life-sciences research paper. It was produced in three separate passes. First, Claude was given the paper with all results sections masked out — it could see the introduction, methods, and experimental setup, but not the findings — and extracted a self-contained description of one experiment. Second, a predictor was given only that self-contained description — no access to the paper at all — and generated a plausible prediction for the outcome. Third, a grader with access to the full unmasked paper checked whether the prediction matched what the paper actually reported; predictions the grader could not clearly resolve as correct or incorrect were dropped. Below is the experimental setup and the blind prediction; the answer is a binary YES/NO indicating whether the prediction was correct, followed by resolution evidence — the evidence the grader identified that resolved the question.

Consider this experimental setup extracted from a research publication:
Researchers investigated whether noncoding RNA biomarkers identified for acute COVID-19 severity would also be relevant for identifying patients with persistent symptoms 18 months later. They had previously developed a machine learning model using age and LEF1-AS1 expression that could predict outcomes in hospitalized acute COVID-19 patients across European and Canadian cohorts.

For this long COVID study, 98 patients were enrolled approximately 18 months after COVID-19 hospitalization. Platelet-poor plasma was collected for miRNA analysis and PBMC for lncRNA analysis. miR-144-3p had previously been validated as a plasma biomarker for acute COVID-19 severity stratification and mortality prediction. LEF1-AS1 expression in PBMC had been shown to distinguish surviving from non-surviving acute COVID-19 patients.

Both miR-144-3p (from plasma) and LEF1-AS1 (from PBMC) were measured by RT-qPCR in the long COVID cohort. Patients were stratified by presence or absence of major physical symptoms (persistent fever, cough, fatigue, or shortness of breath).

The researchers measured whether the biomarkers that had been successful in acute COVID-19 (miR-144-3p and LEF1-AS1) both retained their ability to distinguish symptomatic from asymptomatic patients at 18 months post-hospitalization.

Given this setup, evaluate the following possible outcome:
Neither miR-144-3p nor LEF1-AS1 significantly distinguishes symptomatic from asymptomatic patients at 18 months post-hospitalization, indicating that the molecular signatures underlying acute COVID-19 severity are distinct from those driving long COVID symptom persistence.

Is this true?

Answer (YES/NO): NO